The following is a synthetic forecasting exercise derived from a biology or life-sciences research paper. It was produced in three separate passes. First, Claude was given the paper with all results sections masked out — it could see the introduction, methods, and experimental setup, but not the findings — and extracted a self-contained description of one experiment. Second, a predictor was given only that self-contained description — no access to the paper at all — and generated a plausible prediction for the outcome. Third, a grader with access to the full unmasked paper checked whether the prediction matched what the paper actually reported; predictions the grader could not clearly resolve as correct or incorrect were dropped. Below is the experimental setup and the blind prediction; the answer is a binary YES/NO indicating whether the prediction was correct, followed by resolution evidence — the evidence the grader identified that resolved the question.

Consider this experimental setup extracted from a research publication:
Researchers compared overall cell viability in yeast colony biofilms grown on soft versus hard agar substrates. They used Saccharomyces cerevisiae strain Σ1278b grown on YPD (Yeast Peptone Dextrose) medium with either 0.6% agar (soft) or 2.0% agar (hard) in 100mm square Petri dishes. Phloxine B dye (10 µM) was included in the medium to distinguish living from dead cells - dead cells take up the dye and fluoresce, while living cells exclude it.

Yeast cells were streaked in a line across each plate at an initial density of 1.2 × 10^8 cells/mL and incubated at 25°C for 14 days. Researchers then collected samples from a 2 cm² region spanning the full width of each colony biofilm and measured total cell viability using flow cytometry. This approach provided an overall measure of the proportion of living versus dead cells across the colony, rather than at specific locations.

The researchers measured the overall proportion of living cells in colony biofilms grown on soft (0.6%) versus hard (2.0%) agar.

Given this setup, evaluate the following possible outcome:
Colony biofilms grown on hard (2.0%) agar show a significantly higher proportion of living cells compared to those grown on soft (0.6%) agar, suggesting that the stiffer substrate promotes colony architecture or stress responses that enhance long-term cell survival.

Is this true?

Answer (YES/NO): NO